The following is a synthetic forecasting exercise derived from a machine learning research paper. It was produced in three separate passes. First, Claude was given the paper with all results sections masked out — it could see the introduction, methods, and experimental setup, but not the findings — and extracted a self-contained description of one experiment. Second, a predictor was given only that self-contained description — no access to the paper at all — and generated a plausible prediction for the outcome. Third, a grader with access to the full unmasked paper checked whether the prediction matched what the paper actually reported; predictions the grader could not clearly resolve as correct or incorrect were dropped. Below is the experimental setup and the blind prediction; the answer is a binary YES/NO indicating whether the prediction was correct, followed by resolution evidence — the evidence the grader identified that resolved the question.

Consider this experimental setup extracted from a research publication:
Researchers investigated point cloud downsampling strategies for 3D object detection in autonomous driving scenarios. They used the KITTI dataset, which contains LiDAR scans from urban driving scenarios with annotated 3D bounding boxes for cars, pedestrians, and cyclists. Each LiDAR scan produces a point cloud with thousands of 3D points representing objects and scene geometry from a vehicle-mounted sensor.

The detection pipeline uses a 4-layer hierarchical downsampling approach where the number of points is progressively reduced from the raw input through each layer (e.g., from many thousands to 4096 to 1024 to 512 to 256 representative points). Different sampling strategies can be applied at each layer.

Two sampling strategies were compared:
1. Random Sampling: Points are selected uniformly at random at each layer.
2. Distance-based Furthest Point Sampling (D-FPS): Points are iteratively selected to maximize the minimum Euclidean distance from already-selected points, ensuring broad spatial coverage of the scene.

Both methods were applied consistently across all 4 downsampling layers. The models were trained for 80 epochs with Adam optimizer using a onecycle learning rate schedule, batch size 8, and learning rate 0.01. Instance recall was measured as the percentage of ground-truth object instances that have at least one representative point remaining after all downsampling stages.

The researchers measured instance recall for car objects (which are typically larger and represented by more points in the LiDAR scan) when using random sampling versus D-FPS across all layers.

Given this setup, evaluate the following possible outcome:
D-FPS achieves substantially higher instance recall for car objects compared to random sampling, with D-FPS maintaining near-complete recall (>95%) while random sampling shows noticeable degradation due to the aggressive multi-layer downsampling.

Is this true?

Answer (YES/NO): NO